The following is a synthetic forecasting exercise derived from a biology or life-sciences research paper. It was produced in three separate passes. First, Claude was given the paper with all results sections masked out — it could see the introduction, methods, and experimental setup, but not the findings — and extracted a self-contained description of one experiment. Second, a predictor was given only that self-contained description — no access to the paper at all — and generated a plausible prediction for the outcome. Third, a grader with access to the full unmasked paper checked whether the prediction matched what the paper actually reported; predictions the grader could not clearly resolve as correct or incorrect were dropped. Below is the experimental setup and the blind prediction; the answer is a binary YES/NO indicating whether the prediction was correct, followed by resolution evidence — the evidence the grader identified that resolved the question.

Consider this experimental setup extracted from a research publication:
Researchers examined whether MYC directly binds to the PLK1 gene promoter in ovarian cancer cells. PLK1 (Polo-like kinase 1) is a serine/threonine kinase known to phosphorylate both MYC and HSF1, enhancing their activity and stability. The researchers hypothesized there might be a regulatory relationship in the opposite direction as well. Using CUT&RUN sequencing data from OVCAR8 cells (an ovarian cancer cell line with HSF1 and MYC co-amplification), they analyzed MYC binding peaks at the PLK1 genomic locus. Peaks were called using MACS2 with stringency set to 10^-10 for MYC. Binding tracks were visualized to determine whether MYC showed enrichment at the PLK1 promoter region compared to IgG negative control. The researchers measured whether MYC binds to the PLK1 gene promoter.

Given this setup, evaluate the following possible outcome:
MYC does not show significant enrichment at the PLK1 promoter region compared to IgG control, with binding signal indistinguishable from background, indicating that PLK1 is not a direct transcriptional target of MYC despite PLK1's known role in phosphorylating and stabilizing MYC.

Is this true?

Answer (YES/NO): NO